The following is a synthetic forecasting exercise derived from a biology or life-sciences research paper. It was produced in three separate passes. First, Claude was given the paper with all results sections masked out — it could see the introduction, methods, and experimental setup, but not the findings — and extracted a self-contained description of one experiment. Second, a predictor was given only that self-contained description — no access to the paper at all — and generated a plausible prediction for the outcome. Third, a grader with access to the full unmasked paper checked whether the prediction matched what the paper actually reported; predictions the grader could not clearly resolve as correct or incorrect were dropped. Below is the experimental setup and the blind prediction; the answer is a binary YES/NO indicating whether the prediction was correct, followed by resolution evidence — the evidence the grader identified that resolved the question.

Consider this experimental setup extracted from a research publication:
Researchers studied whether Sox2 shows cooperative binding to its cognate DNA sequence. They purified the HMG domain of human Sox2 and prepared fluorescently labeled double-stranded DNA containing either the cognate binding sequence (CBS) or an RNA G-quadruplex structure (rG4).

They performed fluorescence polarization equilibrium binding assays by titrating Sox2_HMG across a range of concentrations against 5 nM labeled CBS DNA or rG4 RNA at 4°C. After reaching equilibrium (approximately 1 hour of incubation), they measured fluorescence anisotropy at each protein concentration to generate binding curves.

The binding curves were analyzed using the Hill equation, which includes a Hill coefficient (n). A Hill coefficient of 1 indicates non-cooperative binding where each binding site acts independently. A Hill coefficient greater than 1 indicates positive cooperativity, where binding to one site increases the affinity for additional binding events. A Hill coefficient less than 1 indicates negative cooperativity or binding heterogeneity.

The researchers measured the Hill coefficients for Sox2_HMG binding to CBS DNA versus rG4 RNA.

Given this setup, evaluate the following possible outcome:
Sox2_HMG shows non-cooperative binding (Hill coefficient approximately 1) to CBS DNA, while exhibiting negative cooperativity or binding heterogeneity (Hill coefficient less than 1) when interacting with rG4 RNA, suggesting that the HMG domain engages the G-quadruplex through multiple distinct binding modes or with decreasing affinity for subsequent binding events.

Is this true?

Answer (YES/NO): NO